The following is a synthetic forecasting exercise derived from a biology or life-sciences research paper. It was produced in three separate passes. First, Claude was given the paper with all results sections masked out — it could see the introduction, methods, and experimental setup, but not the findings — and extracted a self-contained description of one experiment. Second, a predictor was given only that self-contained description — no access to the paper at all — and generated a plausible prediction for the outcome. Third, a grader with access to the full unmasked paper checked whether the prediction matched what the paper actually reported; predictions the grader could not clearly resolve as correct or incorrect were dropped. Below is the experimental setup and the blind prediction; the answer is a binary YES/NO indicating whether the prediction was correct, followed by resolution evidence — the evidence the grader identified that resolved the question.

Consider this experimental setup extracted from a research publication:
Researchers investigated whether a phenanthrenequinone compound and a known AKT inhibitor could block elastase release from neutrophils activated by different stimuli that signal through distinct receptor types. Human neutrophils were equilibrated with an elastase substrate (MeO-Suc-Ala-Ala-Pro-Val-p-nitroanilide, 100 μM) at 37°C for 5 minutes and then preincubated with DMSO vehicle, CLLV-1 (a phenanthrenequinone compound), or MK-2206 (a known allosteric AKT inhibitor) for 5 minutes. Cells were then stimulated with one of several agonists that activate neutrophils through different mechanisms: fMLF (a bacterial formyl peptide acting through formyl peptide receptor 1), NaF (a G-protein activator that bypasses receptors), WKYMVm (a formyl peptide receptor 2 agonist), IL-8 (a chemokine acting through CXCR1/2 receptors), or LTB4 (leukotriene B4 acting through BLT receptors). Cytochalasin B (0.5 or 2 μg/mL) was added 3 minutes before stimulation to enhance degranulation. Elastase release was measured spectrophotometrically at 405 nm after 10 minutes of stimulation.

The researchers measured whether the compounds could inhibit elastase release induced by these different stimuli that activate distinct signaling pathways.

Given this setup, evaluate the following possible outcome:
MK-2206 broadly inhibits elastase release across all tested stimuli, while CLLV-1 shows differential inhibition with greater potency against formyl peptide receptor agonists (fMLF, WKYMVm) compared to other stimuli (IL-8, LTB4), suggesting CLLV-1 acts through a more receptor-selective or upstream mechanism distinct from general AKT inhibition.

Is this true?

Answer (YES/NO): NO